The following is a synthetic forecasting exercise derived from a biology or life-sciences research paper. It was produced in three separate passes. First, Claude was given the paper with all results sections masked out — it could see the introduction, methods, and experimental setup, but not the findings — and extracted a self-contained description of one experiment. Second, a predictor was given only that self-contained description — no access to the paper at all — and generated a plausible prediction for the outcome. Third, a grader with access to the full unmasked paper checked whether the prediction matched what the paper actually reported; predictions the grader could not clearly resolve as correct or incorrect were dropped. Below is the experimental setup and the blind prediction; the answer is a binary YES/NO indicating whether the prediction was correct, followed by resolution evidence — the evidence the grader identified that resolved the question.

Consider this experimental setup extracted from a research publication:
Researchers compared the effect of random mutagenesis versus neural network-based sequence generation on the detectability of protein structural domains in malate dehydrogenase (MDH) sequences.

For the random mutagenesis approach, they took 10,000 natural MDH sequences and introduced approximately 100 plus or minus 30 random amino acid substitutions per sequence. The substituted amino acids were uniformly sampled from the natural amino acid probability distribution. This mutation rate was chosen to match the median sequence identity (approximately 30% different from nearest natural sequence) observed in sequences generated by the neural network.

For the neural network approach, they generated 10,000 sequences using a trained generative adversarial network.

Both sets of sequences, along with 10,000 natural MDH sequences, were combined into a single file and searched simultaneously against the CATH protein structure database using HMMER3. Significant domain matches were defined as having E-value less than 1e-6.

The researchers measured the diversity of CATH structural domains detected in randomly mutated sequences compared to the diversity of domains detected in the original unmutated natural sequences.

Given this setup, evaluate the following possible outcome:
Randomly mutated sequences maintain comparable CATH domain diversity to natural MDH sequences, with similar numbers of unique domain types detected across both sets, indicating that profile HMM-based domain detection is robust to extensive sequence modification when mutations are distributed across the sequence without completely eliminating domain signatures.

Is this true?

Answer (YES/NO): NO